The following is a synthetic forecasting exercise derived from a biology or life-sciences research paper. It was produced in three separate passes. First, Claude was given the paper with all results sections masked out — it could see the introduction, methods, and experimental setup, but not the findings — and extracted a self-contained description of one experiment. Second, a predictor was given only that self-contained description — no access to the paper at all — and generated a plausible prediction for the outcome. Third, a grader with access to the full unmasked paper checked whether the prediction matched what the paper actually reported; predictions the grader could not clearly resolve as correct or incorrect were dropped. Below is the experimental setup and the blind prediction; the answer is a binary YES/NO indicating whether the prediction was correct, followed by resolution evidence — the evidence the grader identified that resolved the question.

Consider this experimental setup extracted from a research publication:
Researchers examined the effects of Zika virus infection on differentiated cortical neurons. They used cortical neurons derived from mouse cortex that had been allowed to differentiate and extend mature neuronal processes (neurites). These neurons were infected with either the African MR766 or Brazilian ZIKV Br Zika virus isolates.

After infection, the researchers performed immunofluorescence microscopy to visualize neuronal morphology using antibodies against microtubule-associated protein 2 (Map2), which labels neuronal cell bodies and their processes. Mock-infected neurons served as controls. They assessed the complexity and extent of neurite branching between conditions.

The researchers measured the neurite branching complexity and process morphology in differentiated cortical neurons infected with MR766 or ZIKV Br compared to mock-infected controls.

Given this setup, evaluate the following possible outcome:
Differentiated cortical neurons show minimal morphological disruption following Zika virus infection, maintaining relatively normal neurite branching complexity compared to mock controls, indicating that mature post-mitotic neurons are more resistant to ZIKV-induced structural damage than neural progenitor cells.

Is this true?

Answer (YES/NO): NO